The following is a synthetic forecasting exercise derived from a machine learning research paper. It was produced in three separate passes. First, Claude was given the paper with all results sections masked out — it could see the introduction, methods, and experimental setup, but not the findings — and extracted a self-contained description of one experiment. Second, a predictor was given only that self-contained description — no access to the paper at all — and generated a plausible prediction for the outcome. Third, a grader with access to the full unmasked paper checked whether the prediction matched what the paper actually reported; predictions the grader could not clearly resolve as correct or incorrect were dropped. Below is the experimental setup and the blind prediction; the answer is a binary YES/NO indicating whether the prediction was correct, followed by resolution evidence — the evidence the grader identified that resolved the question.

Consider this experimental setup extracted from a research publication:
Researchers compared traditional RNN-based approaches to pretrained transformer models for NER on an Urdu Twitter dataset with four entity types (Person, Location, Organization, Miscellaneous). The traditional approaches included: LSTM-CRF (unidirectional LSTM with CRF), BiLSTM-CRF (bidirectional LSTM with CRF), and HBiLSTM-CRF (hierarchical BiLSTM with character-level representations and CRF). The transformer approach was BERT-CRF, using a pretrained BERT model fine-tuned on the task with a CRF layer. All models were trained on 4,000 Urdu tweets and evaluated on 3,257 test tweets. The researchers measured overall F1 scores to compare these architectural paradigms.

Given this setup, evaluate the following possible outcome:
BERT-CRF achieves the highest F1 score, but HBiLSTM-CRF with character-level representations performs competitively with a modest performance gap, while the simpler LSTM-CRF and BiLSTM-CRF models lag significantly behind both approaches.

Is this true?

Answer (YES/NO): NO